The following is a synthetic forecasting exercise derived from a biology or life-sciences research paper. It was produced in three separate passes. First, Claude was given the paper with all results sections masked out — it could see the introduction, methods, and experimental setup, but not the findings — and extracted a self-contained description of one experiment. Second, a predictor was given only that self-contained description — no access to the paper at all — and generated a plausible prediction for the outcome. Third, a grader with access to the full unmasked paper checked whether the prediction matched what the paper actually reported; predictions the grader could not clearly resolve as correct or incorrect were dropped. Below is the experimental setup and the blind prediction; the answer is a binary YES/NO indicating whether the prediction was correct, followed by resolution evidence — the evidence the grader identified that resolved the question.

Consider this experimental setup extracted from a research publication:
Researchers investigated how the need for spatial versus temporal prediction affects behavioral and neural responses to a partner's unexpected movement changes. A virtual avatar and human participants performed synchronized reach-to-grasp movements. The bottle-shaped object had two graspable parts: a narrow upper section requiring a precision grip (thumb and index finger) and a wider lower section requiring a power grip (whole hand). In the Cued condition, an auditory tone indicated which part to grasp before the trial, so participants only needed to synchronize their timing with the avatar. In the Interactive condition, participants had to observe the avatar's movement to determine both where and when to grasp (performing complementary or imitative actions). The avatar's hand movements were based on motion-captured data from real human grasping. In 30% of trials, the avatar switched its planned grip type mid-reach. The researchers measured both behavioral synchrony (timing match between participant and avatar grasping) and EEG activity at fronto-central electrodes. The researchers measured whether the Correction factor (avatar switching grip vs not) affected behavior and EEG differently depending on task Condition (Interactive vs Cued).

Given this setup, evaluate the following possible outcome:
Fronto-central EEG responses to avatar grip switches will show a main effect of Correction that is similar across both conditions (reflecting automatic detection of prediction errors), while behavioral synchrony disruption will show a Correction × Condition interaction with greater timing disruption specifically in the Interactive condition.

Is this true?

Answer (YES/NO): NO